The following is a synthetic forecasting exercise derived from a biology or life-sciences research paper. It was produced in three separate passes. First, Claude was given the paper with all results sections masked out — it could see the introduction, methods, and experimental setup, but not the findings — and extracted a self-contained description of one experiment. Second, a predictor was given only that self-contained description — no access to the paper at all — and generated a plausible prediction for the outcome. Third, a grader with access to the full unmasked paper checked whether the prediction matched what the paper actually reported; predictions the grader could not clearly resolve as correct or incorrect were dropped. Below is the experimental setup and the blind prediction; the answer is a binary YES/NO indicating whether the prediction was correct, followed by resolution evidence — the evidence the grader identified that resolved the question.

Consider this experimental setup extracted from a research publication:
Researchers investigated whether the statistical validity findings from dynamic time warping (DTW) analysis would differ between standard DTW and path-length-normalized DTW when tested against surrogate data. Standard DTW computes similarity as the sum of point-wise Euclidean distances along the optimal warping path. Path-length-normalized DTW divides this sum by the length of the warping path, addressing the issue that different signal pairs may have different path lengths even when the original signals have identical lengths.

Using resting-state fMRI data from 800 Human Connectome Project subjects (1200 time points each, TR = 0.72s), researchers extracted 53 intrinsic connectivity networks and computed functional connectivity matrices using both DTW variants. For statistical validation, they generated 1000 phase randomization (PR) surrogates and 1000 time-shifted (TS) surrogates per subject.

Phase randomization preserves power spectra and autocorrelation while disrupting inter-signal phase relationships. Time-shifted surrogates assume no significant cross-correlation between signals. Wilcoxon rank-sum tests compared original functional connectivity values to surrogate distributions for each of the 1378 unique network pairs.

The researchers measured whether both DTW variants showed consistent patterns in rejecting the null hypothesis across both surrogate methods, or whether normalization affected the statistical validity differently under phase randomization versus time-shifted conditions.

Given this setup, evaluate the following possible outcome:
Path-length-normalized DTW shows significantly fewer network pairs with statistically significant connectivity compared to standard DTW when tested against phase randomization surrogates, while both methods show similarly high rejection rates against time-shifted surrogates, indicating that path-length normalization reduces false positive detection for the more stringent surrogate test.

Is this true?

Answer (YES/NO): NO